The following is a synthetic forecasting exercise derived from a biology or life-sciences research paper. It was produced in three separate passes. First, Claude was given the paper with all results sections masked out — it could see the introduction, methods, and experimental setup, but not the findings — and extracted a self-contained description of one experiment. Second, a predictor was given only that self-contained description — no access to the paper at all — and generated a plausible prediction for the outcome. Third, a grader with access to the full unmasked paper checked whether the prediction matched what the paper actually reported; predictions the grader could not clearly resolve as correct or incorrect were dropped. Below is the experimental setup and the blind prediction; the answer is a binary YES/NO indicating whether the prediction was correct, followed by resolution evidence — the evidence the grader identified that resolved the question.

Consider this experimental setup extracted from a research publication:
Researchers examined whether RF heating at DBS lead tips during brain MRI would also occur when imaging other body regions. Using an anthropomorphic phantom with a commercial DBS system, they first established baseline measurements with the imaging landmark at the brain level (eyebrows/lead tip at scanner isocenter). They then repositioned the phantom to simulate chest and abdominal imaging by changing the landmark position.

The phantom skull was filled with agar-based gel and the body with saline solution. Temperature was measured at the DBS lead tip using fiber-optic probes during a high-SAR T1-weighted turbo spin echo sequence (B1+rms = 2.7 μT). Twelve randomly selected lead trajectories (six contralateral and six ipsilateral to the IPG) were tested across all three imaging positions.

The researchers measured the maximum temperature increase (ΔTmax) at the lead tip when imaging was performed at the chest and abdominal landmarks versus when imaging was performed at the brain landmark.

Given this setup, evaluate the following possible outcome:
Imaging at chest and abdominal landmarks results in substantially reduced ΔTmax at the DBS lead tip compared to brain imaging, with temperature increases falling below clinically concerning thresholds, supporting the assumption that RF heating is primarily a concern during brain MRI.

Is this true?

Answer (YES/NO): YES